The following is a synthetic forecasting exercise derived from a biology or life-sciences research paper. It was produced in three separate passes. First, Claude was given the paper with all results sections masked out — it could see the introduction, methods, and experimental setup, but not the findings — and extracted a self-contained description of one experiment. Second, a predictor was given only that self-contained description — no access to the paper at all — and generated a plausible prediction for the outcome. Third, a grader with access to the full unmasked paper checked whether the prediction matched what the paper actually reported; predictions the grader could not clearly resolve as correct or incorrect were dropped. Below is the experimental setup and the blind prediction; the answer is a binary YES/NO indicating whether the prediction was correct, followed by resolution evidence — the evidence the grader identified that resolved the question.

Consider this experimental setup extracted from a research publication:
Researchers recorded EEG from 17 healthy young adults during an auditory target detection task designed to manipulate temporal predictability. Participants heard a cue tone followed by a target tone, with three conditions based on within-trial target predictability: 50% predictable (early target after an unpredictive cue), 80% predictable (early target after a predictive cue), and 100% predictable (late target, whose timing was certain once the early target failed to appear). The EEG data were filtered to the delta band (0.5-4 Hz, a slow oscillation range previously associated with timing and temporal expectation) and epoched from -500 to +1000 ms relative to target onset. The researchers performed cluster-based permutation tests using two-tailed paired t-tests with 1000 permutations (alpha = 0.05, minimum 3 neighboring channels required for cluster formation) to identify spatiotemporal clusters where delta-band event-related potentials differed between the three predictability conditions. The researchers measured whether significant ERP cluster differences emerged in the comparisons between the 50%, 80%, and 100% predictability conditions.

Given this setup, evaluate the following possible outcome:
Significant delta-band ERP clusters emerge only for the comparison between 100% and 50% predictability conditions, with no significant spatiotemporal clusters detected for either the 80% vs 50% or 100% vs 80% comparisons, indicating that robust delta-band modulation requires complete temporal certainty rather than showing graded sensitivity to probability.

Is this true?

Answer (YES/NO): NO